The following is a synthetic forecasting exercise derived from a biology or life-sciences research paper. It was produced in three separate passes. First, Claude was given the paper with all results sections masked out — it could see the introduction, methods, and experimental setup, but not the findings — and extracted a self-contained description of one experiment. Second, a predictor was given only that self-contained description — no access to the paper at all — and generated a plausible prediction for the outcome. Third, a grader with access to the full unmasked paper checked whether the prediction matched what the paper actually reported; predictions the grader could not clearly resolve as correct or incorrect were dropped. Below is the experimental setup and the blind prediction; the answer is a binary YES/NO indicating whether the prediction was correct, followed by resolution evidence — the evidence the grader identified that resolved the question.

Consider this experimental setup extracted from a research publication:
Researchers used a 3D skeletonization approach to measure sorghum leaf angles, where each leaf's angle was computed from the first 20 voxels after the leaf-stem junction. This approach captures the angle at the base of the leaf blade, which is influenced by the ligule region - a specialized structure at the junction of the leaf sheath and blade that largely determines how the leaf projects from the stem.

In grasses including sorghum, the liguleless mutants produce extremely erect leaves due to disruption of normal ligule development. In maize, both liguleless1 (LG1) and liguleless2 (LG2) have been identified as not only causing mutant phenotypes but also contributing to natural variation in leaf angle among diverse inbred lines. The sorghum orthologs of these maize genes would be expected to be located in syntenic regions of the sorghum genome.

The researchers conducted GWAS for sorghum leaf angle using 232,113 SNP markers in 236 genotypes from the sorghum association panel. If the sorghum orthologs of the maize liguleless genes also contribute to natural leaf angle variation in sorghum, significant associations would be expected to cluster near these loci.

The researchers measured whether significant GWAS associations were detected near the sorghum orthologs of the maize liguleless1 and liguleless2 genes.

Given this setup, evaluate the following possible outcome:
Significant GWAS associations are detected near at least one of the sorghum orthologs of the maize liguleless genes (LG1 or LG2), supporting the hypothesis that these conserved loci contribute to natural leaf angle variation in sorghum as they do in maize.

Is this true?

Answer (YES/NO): NO